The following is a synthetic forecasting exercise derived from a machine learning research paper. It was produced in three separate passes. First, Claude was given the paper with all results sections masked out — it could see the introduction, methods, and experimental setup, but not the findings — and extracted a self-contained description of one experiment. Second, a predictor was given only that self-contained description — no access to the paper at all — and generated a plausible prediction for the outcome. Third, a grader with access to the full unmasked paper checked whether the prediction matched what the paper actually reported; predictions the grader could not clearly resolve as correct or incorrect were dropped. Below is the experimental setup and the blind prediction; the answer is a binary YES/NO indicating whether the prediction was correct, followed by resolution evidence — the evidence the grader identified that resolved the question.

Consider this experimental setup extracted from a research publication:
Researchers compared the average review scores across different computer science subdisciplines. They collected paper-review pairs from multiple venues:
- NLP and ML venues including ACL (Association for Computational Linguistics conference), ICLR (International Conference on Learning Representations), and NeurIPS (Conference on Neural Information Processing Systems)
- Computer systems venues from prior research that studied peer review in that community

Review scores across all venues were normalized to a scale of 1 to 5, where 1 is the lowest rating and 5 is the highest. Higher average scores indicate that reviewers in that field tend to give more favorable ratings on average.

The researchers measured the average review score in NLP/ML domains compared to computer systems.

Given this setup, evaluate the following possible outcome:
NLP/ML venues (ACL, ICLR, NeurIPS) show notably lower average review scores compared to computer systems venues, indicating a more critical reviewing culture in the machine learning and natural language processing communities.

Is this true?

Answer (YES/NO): NO